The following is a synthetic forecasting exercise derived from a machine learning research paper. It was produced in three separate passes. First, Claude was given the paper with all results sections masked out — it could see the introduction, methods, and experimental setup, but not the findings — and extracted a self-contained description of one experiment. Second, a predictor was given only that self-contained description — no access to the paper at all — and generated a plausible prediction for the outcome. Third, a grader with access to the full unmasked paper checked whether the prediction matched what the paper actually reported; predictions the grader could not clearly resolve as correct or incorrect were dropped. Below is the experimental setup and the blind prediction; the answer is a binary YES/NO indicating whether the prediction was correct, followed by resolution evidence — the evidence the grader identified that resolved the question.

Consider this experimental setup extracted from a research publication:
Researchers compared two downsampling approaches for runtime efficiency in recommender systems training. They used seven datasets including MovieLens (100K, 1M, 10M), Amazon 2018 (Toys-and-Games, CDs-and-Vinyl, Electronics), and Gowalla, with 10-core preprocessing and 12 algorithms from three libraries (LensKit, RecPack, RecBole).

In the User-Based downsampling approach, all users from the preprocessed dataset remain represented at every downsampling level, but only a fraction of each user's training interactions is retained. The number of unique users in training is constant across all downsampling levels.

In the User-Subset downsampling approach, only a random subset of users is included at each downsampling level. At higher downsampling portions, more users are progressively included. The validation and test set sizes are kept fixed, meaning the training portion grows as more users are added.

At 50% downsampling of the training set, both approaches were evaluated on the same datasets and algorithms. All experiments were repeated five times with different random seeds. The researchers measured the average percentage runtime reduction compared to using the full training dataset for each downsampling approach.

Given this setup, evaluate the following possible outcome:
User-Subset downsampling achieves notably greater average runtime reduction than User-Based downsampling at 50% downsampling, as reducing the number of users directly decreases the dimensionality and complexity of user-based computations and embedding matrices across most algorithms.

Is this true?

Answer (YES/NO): YES